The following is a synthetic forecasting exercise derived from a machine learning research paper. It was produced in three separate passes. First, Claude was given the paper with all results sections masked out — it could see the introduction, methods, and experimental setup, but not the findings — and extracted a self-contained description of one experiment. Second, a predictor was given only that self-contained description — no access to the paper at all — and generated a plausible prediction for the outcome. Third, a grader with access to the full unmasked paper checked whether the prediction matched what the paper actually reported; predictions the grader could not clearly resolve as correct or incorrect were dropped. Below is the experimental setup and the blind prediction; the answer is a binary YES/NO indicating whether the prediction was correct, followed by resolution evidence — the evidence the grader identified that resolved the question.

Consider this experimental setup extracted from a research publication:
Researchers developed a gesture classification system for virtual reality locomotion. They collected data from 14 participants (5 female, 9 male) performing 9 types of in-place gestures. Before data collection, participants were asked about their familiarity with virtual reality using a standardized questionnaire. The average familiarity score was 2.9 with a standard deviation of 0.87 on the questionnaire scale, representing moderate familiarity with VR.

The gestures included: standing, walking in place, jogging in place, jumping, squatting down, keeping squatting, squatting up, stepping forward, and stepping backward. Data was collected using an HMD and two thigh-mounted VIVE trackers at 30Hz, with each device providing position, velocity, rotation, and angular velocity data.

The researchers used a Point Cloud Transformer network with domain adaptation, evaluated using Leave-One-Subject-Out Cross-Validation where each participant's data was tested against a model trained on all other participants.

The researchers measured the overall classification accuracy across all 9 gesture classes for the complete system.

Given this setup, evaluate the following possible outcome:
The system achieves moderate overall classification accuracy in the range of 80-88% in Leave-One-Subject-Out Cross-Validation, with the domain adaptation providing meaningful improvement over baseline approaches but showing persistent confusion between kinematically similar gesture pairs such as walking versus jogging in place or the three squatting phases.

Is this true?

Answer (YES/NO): NO